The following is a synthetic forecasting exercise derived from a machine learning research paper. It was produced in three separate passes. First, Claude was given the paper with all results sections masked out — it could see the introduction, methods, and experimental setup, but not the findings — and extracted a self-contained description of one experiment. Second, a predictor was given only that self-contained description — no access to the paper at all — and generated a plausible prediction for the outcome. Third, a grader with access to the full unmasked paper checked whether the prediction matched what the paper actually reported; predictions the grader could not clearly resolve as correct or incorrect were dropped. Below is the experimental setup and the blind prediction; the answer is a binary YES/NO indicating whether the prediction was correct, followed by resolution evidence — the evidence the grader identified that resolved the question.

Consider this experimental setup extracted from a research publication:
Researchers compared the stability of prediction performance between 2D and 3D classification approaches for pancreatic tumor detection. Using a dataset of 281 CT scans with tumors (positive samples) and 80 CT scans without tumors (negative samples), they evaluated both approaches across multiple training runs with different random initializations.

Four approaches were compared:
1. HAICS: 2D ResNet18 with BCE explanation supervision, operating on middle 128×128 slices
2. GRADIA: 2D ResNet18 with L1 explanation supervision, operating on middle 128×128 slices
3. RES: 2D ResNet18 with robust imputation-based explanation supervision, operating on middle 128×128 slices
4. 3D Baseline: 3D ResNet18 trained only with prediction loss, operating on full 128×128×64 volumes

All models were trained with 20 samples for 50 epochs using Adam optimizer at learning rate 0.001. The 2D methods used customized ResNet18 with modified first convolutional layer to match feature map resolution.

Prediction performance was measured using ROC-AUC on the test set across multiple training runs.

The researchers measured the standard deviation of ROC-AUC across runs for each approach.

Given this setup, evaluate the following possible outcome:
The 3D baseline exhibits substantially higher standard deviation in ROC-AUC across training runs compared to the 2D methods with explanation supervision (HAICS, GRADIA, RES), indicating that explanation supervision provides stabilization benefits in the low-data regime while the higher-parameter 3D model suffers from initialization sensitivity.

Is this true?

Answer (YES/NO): NO